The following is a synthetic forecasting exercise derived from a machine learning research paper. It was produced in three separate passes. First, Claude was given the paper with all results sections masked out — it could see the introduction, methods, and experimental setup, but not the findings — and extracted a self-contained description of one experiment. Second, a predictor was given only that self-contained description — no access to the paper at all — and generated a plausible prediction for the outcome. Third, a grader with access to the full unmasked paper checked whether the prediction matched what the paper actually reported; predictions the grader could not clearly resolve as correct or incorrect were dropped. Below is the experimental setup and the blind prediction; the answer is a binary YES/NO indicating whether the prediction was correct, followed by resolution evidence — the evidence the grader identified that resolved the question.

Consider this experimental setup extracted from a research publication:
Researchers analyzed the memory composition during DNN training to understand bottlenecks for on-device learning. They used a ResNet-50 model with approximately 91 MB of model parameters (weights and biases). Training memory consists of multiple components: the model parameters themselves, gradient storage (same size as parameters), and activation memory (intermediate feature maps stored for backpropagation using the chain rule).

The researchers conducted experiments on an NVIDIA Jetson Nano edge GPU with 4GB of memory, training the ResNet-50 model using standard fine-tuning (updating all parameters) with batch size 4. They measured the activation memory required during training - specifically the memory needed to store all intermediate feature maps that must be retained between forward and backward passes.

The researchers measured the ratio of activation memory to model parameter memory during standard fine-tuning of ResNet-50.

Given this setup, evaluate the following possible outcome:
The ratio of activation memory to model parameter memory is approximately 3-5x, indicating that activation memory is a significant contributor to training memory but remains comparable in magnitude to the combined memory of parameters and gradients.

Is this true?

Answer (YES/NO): YES